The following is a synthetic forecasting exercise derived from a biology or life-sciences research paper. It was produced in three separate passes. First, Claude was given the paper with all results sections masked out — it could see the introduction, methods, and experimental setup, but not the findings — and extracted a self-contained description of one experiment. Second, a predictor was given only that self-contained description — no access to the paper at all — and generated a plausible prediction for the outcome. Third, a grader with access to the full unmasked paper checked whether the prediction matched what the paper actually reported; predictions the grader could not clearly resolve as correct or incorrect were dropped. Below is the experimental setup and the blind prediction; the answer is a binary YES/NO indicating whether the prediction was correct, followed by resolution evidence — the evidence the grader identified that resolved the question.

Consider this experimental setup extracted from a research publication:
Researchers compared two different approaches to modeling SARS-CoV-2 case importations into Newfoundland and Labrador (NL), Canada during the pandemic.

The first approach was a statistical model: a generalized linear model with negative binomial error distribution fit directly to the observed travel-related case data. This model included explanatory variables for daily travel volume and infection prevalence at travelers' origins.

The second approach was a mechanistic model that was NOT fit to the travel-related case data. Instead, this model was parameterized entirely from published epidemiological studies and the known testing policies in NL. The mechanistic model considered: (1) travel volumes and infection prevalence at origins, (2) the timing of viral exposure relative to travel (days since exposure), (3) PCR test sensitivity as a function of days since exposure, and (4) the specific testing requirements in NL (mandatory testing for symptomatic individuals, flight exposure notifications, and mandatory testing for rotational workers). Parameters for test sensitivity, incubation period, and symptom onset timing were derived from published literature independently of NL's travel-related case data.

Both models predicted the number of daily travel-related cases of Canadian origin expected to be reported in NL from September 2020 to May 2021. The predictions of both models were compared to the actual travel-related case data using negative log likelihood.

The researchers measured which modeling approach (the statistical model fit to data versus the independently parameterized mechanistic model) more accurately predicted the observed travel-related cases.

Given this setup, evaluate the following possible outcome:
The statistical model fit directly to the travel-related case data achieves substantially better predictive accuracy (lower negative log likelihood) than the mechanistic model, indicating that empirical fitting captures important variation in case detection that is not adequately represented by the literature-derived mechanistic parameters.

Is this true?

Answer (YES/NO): YES